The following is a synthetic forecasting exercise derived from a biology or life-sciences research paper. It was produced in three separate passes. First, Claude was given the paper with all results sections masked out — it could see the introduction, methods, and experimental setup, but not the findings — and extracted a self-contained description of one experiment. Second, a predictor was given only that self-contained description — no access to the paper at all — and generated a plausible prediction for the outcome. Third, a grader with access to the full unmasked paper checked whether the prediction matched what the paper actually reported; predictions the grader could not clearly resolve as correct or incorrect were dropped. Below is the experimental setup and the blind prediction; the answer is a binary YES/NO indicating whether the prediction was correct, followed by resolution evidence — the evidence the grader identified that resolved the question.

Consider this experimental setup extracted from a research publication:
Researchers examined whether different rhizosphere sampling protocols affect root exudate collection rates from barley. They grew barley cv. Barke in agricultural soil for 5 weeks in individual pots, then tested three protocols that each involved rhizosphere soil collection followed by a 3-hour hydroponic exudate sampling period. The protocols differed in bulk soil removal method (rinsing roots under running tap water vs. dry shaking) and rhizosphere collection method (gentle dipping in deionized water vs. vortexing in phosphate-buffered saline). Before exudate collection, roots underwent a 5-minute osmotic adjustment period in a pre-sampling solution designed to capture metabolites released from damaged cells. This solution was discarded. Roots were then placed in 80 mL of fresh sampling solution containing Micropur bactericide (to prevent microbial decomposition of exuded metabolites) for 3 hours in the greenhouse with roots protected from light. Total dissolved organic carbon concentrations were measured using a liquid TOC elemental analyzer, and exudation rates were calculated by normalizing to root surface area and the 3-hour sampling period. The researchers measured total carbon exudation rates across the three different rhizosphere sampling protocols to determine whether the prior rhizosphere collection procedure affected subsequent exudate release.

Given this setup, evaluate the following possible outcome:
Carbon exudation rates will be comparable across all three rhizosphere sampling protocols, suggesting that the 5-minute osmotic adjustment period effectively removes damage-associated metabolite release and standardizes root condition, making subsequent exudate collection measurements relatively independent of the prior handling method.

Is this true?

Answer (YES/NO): YES